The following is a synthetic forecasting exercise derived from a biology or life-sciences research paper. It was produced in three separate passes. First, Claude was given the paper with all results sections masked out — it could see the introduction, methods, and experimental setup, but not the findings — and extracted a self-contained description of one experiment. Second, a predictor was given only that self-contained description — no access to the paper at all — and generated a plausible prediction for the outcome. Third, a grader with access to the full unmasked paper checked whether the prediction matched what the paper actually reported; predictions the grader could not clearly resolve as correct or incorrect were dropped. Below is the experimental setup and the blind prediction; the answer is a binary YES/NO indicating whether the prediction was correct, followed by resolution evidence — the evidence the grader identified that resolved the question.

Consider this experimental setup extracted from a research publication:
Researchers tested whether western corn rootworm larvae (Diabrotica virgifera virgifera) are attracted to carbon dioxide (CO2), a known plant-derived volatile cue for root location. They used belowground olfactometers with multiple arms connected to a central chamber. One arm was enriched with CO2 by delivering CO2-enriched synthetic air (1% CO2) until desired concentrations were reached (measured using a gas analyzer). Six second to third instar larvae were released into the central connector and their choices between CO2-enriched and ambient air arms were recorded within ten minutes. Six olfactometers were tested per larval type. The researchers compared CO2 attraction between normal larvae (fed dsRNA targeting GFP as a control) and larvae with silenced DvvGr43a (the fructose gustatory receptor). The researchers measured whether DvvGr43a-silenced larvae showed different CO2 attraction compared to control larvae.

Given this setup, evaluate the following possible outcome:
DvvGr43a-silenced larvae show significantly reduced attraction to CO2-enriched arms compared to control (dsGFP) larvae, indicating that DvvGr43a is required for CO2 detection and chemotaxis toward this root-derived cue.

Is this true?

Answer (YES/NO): NO